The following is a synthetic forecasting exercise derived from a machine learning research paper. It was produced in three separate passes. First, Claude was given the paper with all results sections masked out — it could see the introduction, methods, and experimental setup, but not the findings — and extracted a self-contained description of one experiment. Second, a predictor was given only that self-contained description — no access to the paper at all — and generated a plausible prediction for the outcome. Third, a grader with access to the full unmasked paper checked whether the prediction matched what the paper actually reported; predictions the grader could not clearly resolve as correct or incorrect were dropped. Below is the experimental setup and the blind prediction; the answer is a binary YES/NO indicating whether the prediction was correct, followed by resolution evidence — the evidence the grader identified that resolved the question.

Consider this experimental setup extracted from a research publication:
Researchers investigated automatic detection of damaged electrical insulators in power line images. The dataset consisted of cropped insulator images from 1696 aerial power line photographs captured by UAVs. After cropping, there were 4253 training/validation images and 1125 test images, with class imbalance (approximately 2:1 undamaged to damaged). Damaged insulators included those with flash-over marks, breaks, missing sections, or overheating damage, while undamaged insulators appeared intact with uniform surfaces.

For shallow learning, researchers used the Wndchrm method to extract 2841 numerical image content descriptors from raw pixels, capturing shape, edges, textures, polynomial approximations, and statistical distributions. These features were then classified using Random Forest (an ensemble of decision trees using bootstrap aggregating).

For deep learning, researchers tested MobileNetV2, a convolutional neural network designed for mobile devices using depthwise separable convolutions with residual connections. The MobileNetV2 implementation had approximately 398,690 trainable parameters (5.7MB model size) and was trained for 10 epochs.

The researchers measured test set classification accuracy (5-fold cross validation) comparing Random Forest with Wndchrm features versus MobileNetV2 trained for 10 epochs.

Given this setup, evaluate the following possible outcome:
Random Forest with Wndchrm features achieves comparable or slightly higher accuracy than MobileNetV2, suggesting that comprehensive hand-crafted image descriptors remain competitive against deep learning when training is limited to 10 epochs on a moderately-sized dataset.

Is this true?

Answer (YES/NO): NO